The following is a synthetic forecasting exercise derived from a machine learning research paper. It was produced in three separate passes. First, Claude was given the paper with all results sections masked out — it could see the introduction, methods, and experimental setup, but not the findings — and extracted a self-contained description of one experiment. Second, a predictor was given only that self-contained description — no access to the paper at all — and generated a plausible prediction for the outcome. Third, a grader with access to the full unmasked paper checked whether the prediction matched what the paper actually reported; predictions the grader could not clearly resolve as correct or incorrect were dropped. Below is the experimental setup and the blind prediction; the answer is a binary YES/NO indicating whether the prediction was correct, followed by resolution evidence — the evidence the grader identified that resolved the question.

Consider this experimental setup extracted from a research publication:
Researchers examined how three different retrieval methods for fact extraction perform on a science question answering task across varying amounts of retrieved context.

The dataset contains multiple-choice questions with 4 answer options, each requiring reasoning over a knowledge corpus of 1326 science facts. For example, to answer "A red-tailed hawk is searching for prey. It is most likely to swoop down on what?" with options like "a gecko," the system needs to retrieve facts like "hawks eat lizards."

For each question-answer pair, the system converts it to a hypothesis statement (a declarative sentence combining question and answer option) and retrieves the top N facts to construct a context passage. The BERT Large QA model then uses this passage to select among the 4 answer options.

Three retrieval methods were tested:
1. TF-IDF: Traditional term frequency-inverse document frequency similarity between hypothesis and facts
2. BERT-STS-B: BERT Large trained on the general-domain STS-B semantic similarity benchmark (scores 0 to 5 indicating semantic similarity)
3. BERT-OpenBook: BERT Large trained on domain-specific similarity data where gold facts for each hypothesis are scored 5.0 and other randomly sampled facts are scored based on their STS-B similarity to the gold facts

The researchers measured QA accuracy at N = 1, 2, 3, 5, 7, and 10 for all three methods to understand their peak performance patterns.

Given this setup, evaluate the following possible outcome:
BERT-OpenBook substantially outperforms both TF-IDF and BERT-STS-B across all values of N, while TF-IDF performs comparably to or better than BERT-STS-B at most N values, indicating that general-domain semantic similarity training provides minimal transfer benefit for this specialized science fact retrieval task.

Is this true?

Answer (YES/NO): NO